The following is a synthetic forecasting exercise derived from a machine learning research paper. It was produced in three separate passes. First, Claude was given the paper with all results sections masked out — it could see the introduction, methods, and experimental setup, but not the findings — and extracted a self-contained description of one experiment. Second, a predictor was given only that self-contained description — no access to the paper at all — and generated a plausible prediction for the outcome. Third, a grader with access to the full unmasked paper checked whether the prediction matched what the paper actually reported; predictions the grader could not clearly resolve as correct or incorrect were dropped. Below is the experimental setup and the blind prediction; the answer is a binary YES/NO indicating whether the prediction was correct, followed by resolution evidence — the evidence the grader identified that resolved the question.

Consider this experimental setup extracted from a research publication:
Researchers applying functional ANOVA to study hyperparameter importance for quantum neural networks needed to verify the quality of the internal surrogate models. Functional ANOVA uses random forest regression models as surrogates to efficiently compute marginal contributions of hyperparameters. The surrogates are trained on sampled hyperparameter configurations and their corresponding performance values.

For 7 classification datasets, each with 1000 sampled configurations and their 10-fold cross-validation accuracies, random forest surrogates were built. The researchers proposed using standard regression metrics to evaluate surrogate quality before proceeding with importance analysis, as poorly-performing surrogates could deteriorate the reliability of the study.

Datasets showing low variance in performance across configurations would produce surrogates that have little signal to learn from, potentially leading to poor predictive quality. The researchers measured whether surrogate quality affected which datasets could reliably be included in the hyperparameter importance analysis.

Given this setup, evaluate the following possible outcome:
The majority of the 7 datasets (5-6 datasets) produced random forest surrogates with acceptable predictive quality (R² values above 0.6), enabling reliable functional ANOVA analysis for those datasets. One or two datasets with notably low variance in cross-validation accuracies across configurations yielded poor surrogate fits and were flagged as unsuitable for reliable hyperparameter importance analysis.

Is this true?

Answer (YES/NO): NO